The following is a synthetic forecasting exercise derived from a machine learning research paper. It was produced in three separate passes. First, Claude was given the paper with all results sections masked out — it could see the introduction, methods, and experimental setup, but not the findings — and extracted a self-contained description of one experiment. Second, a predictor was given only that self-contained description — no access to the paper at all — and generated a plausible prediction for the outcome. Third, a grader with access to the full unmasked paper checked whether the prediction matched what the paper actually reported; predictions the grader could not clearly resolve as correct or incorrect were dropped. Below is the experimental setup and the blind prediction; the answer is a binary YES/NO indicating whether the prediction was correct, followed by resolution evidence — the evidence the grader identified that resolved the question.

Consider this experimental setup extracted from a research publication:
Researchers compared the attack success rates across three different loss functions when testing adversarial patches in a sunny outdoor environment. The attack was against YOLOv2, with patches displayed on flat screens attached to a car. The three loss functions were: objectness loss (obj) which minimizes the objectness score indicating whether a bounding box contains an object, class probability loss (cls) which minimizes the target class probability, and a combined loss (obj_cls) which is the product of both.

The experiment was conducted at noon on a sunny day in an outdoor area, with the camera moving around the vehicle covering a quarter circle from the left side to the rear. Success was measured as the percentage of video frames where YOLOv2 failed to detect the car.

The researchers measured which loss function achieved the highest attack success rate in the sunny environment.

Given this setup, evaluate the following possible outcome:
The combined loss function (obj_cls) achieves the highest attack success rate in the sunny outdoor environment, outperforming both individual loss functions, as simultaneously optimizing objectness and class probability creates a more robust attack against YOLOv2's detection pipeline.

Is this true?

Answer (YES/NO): YES